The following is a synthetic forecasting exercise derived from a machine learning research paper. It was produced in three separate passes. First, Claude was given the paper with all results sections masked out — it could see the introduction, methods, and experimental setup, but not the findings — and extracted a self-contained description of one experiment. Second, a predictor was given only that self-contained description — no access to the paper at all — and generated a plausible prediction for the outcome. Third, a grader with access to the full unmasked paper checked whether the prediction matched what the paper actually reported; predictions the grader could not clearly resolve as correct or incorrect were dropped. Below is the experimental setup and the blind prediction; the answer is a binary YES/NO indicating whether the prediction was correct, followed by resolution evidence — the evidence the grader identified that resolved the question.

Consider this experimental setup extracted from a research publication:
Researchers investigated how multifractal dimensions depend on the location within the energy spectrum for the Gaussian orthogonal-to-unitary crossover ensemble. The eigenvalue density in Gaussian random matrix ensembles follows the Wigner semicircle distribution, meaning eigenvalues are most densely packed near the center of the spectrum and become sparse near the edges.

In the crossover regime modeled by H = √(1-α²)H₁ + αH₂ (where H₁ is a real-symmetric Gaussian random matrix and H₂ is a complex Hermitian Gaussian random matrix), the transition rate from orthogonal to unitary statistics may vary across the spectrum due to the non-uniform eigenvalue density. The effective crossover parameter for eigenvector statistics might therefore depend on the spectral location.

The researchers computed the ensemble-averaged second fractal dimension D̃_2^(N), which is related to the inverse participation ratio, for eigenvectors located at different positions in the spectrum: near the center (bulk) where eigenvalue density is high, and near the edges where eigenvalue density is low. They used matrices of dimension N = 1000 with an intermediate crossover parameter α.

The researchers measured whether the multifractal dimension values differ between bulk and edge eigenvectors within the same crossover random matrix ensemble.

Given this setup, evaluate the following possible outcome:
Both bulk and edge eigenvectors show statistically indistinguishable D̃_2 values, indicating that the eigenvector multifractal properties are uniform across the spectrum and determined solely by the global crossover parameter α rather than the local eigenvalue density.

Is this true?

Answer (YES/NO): NO